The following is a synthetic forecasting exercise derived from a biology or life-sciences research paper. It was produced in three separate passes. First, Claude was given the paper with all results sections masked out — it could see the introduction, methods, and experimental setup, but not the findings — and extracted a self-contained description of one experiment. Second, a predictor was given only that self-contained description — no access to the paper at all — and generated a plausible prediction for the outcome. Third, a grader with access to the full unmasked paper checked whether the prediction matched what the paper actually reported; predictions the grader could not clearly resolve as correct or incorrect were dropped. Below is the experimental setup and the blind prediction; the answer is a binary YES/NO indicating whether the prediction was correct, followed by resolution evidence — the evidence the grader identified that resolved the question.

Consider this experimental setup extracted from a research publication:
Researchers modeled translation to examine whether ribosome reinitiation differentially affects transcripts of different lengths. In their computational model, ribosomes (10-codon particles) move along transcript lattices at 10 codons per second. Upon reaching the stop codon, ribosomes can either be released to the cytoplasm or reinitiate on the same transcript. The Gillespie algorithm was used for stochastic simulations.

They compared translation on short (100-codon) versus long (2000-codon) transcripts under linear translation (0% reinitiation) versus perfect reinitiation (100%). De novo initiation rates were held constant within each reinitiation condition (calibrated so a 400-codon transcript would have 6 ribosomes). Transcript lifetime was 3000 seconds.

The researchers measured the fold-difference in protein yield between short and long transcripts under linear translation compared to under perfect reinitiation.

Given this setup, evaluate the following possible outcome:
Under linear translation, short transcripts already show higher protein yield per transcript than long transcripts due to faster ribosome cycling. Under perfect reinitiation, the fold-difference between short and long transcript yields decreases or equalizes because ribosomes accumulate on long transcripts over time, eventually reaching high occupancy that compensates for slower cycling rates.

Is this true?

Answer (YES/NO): NO